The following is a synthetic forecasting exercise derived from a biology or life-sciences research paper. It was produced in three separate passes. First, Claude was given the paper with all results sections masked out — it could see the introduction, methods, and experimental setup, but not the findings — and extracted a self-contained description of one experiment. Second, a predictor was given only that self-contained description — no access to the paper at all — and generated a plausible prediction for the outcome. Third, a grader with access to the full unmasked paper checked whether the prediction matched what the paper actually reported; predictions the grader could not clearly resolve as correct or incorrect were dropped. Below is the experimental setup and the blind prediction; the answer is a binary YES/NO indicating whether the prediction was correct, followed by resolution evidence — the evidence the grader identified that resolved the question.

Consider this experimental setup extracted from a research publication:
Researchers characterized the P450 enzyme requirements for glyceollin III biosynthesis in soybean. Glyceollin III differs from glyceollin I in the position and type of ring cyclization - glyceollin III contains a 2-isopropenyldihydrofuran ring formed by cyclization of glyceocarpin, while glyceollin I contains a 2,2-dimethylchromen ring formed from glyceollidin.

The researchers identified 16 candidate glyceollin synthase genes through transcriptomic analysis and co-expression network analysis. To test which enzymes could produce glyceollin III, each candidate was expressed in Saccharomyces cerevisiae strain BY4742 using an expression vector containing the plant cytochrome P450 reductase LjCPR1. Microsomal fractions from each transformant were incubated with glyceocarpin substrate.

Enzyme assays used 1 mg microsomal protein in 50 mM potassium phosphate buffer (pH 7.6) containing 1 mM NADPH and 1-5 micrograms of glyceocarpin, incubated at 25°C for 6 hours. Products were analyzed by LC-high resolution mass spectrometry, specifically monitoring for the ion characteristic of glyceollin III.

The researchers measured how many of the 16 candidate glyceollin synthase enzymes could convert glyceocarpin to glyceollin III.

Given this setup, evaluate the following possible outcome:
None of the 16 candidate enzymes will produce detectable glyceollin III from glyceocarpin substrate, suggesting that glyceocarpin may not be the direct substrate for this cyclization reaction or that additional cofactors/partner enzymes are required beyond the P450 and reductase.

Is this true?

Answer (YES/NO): NO